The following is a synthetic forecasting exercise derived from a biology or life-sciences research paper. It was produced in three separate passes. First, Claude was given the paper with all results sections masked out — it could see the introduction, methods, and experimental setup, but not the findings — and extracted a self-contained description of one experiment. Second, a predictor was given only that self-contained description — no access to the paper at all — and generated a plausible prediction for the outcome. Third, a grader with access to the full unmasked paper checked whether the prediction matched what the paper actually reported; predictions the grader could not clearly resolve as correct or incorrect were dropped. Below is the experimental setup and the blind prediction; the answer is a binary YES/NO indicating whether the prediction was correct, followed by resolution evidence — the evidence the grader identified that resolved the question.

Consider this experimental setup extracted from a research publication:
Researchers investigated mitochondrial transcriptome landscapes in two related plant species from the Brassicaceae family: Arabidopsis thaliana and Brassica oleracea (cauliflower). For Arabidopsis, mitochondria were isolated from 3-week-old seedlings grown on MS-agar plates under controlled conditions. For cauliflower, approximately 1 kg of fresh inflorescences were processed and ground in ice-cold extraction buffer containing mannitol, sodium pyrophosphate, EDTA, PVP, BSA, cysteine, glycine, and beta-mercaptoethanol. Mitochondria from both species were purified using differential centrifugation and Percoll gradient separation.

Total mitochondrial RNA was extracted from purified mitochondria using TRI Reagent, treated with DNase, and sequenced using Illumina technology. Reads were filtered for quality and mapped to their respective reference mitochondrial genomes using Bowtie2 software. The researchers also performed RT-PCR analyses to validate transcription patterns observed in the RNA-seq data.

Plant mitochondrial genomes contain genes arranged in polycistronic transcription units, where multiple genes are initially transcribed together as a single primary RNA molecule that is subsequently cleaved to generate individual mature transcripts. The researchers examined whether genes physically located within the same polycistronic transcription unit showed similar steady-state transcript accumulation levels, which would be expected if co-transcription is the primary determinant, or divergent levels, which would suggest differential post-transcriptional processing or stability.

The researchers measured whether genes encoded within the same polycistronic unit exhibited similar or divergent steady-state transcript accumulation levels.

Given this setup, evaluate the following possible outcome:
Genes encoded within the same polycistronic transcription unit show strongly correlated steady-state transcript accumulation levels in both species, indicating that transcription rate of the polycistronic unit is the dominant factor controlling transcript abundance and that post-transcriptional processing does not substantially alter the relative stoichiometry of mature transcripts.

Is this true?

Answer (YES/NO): NO